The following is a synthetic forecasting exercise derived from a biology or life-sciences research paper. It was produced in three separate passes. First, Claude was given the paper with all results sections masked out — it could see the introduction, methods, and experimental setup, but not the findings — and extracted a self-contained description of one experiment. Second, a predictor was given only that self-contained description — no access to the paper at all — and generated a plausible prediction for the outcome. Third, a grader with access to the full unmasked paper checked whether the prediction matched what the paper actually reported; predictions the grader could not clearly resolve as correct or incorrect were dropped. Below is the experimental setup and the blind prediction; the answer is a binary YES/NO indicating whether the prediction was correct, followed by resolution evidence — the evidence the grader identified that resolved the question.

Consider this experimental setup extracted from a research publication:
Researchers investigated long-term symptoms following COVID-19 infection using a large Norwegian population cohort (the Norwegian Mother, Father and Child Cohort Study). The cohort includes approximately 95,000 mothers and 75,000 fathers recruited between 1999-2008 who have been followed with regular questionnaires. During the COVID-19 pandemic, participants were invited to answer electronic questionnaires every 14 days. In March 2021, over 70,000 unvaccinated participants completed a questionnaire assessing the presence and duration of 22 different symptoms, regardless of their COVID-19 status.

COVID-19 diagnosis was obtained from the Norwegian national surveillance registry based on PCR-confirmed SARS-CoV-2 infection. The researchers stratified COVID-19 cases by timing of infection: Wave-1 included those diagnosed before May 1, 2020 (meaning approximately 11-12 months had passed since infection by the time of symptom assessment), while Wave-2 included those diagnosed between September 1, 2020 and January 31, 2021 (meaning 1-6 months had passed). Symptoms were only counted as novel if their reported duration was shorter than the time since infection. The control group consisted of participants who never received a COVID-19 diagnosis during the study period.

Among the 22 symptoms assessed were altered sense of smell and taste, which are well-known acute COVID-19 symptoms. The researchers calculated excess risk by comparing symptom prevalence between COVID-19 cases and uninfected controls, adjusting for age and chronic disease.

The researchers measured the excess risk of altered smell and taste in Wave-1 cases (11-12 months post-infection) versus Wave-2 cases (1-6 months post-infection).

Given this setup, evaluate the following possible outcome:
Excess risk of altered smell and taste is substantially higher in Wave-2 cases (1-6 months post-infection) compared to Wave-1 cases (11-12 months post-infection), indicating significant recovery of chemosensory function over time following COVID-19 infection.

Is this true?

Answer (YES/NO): YES